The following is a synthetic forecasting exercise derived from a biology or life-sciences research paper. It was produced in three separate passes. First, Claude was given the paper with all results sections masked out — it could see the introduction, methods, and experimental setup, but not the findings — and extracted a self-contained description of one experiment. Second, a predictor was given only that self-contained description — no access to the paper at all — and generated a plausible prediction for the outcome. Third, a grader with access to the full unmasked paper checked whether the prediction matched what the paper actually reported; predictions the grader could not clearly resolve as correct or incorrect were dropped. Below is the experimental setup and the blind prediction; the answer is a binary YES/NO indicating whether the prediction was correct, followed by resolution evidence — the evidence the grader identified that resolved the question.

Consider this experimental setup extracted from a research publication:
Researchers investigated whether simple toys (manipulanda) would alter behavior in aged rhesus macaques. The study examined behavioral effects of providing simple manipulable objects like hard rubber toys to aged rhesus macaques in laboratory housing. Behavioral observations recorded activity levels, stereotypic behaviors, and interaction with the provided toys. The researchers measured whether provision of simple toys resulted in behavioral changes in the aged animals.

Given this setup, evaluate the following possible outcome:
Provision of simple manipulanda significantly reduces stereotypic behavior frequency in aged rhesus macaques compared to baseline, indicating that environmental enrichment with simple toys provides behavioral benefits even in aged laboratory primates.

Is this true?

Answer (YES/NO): NO